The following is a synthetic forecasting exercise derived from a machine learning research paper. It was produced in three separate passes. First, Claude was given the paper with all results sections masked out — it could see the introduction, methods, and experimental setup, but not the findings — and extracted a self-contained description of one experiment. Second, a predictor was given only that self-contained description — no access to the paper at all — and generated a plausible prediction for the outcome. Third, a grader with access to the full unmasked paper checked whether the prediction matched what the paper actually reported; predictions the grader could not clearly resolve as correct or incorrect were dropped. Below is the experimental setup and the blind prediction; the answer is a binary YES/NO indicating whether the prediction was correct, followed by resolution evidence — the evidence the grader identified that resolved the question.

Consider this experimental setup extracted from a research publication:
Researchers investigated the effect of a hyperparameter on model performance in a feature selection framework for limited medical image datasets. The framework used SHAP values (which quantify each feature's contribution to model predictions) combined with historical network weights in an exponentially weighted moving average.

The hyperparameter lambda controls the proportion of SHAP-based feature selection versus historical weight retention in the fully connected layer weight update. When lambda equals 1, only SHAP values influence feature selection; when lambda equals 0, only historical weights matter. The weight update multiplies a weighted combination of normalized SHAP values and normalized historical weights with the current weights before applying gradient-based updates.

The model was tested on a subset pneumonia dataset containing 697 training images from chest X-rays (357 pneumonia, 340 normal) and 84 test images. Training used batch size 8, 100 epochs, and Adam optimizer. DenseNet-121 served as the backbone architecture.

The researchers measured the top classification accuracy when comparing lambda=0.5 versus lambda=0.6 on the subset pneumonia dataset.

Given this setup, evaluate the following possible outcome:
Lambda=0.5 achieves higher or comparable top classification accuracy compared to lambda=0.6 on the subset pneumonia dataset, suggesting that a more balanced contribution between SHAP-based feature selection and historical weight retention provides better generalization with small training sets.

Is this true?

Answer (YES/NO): YES